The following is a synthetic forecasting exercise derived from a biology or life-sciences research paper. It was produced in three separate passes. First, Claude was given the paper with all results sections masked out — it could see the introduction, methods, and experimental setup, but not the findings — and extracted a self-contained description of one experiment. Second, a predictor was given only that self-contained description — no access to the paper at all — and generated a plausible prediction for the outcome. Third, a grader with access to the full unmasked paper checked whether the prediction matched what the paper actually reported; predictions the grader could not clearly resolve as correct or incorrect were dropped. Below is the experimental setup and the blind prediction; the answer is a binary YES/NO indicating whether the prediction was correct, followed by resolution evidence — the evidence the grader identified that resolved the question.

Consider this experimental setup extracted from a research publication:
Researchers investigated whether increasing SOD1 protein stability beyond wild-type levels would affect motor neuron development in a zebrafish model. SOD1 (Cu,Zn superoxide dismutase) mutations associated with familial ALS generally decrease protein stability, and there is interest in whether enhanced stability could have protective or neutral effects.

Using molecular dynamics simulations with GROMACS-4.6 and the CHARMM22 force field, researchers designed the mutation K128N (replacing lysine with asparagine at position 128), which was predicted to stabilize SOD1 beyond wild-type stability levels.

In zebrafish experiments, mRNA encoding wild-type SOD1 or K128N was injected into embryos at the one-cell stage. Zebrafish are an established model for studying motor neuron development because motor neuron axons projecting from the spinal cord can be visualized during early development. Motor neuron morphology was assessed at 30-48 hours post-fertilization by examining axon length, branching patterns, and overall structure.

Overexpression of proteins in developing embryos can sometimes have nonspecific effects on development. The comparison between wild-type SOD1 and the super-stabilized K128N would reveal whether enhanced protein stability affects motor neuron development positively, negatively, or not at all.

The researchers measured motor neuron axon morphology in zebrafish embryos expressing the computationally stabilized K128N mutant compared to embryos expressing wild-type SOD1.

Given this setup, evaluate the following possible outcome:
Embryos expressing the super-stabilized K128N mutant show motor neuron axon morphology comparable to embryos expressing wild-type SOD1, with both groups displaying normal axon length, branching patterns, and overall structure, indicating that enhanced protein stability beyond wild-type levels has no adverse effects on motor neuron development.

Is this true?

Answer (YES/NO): NO